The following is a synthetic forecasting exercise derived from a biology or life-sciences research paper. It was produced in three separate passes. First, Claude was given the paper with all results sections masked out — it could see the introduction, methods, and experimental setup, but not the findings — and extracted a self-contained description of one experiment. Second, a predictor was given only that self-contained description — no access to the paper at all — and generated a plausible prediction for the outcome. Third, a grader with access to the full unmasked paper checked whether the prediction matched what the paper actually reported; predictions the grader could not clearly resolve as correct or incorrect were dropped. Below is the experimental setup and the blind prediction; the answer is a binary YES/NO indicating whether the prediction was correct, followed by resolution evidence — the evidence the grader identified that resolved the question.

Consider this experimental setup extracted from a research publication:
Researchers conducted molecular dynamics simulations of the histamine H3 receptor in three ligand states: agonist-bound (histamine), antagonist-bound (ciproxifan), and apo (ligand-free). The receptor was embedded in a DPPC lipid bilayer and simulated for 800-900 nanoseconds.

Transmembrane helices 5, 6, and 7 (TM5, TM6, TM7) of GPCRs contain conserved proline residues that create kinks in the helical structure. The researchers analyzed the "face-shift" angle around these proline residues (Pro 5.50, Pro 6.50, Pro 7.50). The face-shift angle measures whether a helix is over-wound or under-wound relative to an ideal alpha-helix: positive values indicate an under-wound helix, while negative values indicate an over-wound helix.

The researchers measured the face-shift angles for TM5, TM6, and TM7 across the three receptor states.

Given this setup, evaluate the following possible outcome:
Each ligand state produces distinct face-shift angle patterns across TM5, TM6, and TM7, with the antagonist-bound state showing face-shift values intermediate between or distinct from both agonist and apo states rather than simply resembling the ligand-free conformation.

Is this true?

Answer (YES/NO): NO